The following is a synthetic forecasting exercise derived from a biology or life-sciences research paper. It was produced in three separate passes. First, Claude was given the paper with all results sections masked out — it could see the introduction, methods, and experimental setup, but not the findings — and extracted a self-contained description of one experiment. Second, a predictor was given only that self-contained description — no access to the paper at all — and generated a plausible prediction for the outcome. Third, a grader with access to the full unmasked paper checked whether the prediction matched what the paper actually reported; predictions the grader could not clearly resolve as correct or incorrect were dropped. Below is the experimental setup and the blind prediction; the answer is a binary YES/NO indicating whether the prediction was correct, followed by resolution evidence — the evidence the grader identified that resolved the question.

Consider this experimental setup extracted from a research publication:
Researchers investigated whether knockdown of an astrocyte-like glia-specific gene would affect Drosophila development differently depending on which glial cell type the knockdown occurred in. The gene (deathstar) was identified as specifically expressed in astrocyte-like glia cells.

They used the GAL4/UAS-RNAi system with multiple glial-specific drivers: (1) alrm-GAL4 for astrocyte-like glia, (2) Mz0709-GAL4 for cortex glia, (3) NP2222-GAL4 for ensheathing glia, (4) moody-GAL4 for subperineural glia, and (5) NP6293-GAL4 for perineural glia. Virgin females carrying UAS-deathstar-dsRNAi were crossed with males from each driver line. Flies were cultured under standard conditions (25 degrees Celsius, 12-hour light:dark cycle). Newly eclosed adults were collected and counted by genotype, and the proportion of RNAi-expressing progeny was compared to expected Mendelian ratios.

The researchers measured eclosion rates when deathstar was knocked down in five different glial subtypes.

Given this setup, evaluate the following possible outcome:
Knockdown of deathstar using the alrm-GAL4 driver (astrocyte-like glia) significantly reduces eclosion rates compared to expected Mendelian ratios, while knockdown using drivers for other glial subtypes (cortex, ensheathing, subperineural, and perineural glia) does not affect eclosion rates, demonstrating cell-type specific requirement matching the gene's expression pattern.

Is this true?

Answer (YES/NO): NO